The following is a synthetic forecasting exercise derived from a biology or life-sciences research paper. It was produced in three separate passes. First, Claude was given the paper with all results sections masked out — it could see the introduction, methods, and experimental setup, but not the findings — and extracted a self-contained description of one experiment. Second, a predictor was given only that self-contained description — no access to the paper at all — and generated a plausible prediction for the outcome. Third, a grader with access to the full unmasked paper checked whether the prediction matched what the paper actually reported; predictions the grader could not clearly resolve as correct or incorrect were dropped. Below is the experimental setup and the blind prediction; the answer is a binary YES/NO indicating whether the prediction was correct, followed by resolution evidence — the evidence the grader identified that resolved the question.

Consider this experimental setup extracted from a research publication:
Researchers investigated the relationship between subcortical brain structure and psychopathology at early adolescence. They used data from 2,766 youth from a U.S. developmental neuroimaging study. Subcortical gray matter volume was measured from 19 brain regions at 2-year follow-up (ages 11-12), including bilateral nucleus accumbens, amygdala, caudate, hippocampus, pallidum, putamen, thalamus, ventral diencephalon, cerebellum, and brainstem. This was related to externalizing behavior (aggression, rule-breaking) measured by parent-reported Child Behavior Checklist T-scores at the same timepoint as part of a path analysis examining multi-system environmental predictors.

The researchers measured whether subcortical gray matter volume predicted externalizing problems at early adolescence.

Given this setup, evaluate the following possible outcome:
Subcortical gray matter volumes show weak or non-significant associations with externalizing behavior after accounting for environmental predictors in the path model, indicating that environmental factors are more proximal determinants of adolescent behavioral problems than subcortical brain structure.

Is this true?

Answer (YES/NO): NO